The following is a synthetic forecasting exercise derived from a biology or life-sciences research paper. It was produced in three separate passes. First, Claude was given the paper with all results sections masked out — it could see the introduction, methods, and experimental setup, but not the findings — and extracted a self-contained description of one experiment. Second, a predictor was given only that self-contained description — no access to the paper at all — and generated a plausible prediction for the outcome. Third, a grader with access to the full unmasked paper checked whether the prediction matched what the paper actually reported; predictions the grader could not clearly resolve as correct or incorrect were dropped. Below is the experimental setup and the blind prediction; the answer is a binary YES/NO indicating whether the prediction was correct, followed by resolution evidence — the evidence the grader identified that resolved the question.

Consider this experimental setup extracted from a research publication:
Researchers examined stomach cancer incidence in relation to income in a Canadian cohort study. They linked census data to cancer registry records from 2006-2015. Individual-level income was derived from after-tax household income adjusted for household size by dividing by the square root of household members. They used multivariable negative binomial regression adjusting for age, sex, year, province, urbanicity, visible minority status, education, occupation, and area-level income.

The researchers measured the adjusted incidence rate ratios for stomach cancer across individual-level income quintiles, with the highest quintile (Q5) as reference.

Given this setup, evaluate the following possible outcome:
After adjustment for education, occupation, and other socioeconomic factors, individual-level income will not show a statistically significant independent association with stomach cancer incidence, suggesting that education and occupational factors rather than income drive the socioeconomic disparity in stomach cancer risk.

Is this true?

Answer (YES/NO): NO